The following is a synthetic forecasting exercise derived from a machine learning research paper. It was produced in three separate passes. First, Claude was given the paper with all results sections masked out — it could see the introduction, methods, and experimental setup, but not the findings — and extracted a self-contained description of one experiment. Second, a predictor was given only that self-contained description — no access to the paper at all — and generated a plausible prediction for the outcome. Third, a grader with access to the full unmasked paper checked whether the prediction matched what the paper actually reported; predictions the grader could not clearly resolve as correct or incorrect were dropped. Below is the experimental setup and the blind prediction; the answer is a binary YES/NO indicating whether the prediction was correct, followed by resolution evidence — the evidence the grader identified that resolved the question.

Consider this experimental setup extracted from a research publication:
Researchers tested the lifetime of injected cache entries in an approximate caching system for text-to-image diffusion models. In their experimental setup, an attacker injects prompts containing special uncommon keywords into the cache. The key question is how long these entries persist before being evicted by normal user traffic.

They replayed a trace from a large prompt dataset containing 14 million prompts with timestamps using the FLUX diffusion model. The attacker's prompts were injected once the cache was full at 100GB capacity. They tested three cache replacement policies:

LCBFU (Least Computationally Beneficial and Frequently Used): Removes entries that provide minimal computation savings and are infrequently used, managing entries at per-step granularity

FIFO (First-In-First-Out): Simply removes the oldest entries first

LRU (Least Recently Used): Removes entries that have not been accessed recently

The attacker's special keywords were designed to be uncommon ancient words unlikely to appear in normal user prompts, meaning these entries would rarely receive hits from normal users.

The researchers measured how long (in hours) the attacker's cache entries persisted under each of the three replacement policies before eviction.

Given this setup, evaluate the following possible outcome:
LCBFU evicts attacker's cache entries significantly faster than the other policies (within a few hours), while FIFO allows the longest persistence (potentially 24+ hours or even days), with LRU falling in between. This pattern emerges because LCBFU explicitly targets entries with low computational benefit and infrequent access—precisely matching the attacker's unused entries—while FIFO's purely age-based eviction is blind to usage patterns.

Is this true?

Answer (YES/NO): NO